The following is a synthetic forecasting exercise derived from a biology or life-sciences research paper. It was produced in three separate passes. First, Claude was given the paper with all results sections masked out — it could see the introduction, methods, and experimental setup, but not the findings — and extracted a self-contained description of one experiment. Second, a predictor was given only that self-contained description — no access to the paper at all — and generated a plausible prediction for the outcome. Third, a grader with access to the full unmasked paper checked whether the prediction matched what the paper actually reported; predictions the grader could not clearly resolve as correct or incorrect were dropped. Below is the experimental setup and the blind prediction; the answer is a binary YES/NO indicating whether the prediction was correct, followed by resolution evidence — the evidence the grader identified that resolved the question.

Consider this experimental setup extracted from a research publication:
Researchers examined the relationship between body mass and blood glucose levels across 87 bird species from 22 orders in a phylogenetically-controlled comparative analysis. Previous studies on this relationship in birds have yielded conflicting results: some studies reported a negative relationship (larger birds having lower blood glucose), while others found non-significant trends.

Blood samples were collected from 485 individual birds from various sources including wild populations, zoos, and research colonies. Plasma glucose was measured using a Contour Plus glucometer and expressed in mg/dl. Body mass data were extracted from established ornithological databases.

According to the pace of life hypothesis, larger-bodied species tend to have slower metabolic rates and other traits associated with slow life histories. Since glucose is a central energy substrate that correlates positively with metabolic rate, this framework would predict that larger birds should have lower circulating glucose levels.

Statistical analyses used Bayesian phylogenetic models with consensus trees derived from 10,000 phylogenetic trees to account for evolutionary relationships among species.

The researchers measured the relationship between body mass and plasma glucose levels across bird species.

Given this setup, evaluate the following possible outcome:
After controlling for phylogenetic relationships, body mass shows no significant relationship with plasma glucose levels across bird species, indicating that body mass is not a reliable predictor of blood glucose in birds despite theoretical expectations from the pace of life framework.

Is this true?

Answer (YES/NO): NO